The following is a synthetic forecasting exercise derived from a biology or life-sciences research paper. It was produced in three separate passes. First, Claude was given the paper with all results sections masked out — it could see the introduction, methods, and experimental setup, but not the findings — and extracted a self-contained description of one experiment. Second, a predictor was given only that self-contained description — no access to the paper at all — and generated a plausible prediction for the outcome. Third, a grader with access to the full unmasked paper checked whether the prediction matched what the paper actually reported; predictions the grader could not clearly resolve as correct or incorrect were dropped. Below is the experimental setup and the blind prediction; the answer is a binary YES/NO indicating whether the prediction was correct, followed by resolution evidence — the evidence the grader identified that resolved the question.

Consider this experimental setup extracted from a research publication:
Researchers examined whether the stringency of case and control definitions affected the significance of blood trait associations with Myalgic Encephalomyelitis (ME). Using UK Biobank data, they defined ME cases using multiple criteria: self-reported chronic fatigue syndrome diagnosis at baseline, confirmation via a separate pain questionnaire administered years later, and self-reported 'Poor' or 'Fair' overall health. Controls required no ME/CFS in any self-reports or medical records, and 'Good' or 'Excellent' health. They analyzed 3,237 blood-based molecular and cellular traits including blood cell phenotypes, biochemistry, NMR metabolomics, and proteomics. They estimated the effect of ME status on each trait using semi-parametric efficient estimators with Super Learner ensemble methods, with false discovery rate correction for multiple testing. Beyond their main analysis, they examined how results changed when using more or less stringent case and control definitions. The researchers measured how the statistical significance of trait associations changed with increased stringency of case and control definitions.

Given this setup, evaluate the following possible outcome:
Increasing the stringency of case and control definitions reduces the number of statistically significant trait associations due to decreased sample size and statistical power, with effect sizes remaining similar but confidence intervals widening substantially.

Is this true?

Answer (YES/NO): NO